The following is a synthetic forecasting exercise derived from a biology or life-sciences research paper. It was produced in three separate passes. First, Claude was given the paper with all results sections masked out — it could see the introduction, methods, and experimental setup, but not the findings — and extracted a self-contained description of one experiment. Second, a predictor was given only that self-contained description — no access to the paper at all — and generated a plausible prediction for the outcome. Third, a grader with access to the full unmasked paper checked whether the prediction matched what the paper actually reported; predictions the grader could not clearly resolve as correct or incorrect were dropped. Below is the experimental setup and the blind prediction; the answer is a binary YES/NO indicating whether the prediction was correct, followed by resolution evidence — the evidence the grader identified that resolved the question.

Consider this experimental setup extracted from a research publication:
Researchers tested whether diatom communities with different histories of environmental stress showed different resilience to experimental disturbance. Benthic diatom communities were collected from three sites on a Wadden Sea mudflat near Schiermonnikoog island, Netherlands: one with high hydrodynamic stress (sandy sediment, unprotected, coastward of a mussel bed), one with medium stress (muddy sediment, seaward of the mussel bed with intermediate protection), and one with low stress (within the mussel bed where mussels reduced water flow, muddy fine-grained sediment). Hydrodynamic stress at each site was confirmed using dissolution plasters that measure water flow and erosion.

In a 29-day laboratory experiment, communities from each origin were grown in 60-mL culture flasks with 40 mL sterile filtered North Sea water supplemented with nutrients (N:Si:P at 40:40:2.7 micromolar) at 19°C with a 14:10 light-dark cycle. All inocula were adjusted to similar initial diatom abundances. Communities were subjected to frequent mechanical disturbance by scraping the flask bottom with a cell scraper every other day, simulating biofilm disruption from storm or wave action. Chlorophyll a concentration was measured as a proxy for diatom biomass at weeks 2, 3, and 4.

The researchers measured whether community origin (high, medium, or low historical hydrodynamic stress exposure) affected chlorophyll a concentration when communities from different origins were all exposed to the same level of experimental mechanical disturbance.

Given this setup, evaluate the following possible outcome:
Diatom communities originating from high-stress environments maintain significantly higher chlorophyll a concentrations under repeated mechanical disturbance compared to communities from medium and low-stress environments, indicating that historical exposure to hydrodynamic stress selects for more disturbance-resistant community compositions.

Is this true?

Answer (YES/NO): YES